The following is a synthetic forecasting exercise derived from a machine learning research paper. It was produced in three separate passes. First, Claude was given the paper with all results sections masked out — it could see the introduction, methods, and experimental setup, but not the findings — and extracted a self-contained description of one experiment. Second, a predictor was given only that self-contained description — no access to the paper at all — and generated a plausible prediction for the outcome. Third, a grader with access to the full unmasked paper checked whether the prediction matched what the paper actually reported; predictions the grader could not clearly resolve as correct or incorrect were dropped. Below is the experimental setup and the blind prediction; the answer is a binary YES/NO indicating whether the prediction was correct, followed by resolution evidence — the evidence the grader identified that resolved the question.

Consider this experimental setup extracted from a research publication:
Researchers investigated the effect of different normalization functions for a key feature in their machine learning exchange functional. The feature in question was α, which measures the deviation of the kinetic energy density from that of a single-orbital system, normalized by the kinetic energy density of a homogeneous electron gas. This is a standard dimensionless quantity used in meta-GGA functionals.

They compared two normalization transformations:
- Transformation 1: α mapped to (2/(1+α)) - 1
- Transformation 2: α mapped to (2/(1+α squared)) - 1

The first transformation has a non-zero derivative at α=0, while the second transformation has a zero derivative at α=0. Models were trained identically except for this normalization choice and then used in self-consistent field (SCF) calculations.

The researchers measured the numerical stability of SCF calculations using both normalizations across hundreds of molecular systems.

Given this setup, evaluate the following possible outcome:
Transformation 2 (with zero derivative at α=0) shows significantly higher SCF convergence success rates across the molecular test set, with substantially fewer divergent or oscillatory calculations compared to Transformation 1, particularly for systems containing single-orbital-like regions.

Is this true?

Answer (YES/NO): YES